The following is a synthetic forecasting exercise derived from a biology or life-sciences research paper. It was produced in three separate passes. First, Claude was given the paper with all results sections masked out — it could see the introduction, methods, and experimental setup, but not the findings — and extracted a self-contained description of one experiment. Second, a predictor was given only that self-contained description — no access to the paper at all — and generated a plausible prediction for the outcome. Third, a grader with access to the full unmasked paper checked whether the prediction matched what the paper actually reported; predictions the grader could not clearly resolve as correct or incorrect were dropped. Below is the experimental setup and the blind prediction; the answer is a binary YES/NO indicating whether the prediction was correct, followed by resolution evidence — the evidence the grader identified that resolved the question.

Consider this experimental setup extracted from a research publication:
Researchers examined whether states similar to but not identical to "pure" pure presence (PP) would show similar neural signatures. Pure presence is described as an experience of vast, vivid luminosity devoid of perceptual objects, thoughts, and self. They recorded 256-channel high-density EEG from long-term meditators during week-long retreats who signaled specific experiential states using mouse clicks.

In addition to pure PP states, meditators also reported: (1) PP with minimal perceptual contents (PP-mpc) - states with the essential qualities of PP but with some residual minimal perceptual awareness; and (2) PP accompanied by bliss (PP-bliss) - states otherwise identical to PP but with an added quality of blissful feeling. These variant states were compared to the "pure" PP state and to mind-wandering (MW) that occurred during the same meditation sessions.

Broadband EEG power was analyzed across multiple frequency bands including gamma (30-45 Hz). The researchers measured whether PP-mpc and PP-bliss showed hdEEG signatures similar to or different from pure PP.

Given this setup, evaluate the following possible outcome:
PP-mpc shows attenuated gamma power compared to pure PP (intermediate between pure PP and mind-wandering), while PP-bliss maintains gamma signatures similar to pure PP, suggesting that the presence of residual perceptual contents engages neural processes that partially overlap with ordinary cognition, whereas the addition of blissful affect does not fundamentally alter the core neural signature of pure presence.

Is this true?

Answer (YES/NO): NO